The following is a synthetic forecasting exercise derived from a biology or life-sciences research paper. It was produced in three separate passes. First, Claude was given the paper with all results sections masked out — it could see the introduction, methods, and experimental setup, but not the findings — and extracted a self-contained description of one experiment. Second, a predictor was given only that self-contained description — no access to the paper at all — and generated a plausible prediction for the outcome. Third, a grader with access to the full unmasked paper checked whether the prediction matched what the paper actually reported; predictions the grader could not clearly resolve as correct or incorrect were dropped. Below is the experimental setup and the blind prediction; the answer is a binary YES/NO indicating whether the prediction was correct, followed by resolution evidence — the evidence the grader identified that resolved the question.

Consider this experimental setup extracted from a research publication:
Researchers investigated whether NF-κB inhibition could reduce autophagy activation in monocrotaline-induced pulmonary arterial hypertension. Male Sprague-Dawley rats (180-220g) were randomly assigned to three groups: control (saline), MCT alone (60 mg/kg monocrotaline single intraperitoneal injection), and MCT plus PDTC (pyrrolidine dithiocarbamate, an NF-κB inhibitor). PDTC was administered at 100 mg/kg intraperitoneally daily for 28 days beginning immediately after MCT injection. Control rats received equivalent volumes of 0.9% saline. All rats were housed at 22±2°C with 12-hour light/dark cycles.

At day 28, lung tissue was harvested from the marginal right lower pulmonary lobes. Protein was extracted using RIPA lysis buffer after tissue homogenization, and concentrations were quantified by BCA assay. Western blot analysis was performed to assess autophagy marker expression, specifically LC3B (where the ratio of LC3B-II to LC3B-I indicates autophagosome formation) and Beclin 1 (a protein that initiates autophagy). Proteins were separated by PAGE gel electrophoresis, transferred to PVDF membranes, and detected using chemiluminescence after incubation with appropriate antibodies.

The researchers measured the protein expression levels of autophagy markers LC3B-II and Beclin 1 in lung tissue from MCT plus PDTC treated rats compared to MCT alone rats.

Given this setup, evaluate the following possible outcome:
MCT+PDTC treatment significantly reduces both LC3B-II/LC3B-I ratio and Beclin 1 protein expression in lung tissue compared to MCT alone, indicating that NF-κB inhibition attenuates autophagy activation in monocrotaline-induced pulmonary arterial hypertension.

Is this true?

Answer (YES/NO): NO